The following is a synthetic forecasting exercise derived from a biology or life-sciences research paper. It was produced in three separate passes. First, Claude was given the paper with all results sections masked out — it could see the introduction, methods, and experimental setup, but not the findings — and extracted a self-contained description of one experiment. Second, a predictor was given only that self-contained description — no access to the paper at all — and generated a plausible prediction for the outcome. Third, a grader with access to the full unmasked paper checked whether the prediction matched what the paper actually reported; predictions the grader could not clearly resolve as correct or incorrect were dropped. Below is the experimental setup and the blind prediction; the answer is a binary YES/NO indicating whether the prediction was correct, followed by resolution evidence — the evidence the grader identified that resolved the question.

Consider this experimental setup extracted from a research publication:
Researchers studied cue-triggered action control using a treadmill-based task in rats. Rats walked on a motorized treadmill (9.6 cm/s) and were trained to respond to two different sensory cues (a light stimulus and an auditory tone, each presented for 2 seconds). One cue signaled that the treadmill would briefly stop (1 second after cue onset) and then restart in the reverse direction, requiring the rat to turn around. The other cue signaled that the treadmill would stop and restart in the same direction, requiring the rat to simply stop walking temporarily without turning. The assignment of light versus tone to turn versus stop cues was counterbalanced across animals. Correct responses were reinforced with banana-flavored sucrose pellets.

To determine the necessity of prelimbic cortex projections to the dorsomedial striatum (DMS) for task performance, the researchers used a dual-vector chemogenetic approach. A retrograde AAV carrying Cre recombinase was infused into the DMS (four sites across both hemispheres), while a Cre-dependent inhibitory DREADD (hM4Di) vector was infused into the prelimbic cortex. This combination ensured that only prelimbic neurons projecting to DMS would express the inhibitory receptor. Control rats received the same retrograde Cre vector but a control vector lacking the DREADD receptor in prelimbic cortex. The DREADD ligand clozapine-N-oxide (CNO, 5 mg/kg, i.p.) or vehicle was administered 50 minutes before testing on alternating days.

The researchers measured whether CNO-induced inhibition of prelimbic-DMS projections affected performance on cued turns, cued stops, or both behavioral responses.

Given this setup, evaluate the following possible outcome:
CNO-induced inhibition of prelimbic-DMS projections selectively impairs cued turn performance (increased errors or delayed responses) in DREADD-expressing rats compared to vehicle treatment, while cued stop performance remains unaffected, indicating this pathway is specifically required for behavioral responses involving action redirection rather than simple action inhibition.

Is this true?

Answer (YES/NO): NO